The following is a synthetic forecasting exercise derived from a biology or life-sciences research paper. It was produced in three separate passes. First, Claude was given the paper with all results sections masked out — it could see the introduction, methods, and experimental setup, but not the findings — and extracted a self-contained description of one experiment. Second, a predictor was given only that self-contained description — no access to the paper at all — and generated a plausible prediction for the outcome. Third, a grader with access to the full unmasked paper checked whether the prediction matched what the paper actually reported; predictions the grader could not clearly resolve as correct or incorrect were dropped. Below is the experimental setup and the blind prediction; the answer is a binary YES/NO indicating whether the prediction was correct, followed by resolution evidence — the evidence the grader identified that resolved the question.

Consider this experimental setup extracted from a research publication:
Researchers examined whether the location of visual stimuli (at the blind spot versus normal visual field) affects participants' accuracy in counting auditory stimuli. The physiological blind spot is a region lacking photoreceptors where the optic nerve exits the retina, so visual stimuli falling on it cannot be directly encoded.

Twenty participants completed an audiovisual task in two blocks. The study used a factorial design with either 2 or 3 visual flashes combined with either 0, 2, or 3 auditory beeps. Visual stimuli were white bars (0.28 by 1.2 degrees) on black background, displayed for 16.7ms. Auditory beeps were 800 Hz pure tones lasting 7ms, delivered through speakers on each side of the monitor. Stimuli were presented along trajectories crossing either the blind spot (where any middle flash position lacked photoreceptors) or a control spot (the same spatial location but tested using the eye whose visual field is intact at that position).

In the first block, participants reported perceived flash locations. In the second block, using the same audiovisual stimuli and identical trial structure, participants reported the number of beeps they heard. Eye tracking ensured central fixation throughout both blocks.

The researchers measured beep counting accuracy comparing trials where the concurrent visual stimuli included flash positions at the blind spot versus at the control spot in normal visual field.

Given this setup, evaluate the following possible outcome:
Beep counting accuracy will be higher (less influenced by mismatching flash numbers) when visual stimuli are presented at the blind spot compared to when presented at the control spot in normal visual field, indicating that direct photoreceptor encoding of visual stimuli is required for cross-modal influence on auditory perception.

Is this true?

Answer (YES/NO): NO